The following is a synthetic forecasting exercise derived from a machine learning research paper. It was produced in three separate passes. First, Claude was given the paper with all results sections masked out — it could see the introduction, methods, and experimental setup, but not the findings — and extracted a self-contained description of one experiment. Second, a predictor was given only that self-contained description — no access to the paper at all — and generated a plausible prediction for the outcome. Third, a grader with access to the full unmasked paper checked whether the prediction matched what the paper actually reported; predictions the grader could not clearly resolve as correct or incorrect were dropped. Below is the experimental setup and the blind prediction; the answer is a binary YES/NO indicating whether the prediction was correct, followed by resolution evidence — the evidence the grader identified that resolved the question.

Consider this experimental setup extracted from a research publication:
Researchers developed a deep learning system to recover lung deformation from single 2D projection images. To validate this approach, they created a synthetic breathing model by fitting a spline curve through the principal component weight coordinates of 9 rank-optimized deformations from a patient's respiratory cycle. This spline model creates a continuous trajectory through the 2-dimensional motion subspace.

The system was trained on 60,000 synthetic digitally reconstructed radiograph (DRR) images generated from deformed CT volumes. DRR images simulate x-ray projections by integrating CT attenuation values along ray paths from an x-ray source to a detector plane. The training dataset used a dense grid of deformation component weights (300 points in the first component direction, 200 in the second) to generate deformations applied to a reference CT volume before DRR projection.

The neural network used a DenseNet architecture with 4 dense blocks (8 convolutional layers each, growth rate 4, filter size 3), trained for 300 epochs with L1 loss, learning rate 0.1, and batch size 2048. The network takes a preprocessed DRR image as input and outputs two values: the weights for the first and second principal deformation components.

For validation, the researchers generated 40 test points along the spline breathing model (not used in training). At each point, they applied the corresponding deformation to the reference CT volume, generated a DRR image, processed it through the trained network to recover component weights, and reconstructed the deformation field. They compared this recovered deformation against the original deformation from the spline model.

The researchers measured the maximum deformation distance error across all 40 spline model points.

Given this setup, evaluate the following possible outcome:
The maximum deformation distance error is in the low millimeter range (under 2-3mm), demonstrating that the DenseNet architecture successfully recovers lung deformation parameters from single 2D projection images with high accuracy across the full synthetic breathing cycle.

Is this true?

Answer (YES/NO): YES